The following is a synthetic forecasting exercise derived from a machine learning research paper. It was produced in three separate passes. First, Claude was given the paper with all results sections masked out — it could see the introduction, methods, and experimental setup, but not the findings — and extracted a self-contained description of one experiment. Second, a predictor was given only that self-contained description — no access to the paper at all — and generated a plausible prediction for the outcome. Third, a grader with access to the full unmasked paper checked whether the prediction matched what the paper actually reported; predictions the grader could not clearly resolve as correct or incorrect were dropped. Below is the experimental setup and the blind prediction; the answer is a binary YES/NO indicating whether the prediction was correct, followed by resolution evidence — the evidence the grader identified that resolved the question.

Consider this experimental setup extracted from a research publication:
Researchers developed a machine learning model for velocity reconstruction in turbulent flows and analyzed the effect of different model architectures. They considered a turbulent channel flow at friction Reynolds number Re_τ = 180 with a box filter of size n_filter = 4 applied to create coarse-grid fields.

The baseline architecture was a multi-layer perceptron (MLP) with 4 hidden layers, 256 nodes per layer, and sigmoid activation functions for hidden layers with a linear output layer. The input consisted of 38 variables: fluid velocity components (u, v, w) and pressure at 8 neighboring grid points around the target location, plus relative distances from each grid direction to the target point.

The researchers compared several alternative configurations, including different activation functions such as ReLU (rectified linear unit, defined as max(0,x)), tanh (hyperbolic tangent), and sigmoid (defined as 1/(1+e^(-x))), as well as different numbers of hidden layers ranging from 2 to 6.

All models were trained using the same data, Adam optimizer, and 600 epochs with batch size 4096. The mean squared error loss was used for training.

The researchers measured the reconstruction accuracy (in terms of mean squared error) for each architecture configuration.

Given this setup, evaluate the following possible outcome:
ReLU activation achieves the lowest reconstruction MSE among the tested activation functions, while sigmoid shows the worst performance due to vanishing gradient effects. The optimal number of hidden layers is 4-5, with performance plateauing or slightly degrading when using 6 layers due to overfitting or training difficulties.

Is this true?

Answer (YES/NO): NO